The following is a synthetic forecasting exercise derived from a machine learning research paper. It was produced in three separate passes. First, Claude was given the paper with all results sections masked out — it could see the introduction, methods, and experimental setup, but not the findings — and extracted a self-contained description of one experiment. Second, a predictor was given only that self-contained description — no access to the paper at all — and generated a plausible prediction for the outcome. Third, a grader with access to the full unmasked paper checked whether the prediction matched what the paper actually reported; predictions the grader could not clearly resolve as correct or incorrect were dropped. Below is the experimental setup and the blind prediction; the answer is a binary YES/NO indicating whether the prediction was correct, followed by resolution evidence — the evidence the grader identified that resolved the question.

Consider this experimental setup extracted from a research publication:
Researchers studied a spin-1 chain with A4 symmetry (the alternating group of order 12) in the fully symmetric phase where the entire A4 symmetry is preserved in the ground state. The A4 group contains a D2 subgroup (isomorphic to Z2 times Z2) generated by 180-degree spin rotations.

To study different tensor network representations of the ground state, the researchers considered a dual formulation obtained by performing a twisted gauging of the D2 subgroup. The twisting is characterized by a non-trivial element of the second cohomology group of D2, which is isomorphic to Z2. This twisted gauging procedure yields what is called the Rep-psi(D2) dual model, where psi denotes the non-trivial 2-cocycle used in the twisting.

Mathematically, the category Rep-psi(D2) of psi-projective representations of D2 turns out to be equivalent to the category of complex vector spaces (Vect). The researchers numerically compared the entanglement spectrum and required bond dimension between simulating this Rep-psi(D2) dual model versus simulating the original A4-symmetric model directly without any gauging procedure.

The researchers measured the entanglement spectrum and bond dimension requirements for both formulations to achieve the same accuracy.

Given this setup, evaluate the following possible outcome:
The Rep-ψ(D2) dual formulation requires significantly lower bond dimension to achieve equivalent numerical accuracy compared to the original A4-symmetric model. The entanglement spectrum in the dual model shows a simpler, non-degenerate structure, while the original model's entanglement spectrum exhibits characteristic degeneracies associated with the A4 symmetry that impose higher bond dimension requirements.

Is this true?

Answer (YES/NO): NO